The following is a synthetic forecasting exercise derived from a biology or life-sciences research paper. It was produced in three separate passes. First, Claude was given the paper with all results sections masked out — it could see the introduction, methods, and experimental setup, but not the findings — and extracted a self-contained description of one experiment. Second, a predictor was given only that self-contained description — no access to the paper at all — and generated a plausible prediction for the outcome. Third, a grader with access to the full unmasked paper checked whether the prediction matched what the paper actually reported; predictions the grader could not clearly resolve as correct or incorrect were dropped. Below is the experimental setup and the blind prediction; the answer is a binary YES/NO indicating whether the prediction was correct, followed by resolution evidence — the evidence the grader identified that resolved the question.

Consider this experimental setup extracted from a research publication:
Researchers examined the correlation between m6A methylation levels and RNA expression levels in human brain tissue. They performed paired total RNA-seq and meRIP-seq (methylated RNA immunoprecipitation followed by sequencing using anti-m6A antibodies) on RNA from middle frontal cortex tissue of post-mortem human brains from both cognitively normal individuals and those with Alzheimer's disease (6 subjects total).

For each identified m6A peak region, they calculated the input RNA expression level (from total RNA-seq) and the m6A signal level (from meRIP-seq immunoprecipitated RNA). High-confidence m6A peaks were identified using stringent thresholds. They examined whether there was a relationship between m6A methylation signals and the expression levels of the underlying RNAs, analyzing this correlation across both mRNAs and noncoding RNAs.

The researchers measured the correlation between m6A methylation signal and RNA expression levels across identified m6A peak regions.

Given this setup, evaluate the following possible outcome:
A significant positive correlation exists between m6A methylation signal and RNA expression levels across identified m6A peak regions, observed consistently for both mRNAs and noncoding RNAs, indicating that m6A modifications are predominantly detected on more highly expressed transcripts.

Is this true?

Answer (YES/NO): YES